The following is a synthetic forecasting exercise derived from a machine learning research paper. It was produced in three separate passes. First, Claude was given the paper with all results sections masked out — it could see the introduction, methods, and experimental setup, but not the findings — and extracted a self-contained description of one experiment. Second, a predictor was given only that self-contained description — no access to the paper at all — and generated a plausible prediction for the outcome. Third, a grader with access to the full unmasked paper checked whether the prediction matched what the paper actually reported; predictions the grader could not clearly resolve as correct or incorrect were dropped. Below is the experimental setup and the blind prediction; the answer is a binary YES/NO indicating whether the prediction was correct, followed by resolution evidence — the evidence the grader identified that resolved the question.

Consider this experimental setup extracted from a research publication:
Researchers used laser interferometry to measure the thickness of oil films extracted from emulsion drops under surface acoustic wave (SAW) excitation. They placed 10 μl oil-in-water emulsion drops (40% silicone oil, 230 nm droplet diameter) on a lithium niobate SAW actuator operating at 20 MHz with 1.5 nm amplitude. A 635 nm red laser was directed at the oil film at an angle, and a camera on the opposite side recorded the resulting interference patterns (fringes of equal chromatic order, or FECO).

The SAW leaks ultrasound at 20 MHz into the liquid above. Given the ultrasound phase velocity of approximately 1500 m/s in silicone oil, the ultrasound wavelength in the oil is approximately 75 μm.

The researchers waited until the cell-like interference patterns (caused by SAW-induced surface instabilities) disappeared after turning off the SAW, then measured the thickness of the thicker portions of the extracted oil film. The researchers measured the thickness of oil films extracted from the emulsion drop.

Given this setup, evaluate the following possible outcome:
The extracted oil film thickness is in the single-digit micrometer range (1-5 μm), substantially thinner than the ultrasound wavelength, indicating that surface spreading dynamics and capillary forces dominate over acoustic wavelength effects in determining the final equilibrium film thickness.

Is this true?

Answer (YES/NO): NO